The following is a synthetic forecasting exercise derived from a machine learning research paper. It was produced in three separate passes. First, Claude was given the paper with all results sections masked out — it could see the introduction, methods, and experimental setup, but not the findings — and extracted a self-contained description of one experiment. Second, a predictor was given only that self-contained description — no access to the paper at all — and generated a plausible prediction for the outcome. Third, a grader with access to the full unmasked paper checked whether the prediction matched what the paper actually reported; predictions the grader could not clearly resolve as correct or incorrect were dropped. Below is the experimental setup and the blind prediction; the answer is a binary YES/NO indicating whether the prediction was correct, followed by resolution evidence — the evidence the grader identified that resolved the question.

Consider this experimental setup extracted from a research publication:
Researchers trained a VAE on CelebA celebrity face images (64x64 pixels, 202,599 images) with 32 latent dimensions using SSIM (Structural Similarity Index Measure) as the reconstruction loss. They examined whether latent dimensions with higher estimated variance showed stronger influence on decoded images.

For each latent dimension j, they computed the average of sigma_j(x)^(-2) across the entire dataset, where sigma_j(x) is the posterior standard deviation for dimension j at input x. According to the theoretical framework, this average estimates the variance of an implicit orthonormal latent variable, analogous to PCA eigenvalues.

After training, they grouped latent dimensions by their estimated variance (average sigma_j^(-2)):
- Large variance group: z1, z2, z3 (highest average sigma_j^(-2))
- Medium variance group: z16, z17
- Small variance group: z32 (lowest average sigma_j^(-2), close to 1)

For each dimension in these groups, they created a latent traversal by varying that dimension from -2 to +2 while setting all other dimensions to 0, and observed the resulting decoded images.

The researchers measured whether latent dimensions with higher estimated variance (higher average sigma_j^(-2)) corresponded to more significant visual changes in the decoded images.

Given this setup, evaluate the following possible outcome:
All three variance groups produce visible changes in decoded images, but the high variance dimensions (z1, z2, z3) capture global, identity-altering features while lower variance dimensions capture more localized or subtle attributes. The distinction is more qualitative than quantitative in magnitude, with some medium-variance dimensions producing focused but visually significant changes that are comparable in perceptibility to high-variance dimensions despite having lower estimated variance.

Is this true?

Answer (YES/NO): NO